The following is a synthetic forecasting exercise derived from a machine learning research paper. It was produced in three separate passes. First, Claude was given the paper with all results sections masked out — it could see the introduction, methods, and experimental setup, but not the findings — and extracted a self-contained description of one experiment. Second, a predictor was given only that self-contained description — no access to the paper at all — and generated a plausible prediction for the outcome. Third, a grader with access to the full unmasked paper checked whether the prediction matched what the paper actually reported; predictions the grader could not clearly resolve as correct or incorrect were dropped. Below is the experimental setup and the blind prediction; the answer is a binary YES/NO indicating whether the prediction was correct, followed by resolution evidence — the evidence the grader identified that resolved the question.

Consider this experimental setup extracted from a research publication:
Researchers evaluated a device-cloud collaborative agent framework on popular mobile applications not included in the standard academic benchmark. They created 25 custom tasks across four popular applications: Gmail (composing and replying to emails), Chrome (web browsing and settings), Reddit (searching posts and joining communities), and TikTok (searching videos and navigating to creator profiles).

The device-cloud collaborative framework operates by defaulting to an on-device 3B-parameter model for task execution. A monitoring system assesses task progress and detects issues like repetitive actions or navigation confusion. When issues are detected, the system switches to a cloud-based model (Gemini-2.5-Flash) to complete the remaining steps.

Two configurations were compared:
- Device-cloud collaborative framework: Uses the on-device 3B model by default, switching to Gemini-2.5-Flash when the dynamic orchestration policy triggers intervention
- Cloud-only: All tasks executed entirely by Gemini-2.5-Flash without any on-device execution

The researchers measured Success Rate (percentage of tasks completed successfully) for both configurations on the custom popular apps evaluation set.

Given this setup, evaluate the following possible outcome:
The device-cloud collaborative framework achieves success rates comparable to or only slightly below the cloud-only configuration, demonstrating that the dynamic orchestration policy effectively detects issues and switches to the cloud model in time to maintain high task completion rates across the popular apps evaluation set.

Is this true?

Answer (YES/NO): NO